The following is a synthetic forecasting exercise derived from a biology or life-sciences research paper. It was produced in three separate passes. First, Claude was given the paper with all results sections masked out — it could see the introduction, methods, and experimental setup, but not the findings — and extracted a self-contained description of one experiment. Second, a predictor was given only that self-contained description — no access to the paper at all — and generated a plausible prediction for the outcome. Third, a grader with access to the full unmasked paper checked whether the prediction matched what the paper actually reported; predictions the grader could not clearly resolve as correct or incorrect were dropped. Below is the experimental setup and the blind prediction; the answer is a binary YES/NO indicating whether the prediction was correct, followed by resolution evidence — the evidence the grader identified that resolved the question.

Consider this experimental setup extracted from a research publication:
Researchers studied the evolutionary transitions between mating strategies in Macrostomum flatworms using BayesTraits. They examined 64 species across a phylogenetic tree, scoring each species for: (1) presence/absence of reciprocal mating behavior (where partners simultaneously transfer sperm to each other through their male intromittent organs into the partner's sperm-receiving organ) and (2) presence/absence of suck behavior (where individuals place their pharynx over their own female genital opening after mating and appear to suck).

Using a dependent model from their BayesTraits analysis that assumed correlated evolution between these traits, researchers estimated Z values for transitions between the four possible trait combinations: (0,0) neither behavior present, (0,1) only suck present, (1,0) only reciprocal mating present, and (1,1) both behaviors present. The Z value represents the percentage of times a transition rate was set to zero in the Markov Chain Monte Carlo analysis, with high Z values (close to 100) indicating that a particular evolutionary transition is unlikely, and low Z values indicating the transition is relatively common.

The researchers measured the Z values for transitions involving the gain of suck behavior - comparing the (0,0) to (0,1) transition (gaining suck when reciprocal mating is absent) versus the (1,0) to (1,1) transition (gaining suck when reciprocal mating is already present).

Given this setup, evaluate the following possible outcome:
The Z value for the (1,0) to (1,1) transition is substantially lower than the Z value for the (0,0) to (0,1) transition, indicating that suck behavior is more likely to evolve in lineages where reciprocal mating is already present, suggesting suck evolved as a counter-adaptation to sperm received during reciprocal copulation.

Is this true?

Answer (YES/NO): YES